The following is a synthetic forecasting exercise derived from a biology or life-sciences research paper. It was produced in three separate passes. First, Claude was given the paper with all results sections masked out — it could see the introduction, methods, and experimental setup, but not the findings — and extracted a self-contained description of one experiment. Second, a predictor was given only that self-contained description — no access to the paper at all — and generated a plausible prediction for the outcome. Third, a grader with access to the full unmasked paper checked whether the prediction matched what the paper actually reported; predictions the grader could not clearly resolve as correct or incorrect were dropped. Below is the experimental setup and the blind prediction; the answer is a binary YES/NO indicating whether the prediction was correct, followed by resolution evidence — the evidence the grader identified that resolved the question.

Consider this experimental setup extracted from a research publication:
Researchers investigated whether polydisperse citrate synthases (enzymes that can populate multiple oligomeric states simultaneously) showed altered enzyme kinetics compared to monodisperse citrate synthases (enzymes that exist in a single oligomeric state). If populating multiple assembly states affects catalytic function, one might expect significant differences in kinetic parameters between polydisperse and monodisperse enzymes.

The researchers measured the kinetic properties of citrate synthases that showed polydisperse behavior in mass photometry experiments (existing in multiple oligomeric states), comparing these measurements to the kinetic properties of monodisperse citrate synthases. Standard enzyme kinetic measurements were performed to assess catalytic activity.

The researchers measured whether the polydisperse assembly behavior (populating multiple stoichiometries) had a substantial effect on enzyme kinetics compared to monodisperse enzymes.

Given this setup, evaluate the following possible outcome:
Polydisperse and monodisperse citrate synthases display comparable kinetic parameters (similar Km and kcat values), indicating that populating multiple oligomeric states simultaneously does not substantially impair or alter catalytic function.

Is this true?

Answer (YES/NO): YES